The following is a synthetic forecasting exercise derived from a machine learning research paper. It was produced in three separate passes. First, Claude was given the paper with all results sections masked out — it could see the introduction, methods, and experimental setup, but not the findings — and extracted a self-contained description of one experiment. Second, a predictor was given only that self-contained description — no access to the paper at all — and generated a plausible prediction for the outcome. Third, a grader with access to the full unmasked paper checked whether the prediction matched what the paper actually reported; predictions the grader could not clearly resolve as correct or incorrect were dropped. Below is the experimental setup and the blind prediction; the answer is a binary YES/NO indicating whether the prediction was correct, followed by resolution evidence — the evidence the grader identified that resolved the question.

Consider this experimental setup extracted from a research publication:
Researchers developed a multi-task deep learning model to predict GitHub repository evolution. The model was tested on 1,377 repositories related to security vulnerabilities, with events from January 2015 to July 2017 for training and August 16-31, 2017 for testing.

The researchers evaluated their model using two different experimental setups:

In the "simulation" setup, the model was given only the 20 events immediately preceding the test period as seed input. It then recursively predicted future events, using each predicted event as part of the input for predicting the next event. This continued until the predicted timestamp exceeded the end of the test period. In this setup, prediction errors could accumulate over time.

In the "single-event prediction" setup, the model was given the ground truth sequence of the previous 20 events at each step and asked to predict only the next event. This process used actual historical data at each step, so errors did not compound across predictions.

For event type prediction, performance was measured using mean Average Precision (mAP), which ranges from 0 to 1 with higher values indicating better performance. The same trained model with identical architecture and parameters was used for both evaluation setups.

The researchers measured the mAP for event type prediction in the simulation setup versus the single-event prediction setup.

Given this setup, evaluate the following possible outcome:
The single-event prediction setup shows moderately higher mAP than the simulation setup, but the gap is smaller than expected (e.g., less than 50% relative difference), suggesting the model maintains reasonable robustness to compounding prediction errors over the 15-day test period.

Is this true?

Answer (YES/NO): NO